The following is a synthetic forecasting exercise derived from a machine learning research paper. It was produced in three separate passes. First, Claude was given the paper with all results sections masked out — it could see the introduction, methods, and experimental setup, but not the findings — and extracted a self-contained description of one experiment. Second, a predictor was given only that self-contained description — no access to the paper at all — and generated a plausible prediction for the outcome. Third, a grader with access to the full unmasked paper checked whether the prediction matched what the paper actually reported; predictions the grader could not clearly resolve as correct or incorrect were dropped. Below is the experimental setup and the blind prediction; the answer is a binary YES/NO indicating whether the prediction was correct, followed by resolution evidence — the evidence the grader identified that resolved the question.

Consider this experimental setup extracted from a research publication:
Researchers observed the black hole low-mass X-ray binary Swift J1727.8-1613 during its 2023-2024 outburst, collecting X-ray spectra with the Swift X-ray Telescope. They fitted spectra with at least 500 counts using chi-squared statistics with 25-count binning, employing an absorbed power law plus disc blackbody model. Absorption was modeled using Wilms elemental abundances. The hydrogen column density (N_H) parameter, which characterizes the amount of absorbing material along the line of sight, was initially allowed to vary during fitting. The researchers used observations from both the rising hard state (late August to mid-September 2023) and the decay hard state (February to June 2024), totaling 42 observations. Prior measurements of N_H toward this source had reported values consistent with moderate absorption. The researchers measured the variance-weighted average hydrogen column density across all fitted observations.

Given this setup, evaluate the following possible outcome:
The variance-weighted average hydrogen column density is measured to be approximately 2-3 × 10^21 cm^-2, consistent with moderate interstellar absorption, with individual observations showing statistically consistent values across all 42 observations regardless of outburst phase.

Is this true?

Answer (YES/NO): YES